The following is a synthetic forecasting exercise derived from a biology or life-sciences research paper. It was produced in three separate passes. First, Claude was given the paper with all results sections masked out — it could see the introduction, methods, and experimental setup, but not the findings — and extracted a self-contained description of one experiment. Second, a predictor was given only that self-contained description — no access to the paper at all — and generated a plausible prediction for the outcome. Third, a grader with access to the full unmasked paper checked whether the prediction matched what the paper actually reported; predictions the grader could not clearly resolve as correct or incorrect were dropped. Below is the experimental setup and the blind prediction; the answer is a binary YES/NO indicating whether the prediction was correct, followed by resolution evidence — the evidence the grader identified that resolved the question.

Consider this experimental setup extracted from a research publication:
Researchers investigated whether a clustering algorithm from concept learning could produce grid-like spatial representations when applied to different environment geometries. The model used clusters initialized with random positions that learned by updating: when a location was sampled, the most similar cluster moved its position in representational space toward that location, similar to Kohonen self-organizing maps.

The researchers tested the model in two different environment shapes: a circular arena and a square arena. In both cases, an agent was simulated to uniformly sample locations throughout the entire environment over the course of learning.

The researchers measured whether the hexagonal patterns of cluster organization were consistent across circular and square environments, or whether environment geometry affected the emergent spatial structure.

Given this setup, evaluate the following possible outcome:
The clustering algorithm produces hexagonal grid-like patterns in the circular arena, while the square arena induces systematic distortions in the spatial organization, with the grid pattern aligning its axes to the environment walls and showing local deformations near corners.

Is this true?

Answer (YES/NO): NO